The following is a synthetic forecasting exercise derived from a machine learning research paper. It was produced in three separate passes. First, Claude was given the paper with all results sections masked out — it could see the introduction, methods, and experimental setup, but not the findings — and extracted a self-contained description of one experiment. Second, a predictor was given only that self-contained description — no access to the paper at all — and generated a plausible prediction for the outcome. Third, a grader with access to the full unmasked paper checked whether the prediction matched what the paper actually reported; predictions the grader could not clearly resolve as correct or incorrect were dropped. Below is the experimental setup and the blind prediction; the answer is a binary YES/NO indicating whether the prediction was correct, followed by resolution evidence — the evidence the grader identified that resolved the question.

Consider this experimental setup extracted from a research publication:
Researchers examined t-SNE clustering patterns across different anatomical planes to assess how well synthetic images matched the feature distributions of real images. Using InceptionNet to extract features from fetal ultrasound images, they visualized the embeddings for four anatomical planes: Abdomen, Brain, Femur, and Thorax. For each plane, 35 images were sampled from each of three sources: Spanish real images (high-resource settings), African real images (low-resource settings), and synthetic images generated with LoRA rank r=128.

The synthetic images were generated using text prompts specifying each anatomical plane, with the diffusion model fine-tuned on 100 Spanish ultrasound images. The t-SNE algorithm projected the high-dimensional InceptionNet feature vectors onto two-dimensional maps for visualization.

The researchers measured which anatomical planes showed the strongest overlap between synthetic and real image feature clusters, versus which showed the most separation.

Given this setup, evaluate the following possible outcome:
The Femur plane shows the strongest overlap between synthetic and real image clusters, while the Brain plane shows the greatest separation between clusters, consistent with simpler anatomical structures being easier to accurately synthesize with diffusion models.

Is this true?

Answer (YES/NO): NO